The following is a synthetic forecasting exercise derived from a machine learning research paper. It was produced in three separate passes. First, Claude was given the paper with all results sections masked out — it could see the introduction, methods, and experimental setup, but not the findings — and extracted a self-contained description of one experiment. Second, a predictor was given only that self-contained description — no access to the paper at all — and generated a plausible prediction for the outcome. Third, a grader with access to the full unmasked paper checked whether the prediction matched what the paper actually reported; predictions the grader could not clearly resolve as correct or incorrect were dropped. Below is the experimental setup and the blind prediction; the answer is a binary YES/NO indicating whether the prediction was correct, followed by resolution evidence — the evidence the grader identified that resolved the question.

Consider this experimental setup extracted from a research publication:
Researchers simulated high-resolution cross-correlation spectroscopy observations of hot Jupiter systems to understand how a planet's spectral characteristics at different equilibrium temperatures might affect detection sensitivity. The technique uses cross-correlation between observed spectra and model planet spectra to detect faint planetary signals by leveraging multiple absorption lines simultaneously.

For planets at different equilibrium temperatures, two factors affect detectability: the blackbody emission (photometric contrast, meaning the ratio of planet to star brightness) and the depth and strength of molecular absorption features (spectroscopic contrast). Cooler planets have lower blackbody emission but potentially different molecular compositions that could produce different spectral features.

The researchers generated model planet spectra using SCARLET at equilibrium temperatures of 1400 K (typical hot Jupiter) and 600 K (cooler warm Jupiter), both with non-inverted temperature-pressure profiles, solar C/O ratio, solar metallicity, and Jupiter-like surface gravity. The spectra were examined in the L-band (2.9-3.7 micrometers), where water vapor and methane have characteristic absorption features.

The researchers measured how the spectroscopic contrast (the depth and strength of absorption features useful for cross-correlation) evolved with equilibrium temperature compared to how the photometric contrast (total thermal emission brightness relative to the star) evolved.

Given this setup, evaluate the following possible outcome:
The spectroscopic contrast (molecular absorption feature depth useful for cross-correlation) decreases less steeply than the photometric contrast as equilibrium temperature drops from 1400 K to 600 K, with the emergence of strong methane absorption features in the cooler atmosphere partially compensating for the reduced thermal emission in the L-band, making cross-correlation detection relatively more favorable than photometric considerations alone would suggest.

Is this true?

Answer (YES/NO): YES